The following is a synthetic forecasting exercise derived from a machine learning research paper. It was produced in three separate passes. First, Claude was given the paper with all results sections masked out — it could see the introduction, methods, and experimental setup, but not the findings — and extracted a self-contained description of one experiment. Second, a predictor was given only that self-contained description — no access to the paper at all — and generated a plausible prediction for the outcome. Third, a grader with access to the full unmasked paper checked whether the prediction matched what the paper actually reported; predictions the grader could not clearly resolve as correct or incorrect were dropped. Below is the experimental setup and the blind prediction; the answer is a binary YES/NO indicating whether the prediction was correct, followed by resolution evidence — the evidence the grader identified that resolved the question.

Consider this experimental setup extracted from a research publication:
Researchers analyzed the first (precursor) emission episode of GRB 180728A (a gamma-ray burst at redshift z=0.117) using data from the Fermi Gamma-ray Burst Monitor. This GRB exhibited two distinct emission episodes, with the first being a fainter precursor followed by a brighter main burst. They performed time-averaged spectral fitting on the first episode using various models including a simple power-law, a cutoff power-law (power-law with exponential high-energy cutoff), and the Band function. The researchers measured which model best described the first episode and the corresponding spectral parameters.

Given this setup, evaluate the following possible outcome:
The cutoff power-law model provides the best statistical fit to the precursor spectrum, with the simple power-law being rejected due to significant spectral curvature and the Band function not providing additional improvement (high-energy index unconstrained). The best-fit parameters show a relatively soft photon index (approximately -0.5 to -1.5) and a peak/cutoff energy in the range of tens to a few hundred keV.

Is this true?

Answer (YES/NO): NO